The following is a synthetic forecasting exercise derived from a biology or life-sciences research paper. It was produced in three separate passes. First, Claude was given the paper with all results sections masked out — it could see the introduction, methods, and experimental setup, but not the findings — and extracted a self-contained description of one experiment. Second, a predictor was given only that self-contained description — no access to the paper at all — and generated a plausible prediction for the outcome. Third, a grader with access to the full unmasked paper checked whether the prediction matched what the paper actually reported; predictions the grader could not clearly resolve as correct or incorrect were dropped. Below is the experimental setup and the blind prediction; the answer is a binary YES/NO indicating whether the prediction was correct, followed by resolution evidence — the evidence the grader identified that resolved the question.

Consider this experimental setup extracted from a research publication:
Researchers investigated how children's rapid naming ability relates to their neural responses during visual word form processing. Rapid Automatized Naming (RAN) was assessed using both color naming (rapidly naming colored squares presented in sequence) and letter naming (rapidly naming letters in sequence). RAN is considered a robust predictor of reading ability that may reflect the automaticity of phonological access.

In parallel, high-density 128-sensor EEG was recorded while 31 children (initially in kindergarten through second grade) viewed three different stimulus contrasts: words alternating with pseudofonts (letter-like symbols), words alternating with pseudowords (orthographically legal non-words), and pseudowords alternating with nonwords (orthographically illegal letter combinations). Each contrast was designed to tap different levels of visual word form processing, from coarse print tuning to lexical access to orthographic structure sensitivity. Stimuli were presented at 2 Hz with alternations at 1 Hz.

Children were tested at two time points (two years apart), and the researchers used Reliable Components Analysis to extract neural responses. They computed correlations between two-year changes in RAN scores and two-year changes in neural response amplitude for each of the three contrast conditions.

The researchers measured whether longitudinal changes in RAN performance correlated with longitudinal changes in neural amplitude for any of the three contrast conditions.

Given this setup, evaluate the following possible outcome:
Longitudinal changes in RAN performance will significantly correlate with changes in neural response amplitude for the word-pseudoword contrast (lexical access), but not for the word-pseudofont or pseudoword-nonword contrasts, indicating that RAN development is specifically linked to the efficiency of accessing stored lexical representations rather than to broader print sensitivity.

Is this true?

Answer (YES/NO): NO